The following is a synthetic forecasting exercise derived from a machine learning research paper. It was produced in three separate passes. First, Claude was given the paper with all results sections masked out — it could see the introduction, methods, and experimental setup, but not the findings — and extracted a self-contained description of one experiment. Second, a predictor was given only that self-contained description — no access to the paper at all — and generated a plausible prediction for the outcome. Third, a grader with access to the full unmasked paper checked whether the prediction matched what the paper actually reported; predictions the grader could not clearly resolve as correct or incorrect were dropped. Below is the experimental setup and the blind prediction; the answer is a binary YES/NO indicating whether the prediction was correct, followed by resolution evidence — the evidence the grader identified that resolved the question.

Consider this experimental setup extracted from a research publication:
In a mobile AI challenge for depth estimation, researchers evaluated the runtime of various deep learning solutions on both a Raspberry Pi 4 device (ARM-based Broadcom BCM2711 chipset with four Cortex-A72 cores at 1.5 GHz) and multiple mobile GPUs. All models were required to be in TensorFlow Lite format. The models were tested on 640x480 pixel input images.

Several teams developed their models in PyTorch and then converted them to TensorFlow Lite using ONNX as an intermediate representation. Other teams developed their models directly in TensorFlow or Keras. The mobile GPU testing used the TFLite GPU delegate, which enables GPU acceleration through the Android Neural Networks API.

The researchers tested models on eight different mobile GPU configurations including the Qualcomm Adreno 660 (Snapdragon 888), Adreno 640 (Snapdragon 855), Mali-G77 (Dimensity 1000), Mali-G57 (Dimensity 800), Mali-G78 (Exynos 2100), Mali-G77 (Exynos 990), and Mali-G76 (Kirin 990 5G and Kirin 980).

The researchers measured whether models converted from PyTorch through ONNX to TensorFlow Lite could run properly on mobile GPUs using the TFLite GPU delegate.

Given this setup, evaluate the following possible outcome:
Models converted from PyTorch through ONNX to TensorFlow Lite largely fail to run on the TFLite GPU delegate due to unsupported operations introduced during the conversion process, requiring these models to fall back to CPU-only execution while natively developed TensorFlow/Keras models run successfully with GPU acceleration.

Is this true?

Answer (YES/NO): NO